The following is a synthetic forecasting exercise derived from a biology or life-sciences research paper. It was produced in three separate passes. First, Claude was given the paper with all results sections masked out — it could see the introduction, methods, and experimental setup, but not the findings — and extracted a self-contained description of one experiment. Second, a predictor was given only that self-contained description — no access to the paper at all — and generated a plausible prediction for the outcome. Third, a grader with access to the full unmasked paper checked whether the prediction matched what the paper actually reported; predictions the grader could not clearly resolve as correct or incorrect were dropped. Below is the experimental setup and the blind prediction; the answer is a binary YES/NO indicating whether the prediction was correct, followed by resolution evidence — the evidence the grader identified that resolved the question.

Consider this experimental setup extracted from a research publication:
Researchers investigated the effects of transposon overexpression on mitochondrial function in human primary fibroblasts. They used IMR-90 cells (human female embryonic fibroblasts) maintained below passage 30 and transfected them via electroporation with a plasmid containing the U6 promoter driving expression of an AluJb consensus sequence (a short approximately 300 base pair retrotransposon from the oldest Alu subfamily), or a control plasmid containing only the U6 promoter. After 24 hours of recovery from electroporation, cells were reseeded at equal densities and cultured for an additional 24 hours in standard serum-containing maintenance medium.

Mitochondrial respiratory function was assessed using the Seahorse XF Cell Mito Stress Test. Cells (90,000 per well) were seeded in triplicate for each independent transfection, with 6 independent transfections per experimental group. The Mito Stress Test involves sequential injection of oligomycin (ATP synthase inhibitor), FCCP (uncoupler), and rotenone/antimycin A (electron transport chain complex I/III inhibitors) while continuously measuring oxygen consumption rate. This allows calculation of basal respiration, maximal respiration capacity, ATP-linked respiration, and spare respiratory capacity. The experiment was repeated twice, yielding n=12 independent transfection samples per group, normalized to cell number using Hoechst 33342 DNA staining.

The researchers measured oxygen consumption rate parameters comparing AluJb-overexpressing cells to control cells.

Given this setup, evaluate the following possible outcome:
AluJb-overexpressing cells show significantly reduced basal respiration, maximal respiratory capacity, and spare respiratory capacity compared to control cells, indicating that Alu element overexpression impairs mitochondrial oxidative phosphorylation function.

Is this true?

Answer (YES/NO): YES